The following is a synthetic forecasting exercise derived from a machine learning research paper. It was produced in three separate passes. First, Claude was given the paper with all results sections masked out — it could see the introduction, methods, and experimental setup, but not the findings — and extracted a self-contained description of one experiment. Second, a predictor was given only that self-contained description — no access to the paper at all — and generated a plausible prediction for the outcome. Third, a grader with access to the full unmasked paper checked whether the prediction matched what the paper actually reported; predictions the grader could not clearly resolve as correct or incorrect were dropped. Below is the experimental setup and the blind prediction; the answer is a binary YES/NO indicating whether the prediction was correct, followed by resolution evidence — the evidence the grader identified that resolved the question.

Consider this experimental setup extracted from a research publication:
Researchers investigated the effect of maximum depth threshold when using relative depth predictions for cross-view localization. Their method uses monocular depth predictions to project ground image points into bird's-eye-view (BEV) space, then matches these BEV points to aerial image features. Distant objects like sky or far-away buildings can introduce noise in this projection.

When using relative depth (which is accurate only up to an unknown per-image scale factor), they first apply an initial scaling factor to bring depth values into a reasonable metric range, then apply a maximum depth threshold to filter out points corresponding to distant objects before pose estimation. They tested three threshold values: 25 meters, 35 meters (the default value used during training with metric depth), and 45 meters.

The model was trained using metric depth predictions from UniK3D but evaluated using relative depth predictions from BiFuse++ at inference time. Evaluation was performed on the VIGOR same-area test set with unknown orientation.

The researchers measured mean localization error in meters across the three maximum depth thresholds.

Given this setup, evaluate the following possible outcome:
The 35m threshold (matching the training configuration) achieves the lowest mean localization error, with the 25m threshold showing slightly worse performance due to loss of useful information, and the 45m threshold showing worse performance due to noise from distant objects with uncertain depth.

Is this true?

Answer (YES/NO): NO